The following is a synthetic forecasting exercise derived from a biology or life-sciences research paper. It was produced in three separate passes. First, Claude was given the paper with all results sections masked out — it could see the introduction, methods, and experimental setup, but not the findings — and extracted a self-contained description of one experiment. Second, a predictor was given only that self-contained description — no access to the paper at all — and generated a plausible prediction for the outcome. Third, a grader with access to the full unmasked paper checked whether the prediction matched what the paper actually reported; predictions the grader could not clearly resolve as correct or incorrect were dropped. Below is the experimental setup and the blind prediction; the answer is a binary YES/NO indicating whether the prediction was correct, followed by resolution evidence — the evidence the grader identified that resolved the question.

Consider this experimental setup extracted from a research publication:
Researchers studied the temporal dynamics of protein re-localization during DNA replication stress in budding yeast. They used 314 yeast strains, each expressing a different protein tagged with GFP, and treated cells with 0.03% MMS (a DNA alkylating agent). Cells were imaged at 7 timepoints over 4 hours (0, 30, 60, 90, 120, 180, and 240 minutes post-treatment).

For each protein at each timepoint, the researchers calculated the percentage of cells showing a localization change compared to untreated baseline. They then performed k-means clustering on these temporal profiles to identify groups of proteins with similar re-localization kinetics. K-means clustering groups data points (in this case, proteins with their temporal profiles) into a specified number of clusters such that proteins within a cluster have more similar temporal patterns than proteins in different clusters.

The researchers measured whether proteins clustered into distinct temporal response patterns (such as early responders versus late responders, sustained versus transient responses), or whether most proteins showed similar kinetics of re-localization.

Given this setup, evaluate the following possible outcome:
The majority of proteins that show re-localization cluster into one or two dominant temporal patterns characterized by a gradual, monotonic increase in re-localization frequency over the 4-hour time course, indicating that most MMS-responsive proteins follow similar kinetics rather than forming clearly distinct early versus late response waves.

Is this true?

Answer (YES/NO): NO